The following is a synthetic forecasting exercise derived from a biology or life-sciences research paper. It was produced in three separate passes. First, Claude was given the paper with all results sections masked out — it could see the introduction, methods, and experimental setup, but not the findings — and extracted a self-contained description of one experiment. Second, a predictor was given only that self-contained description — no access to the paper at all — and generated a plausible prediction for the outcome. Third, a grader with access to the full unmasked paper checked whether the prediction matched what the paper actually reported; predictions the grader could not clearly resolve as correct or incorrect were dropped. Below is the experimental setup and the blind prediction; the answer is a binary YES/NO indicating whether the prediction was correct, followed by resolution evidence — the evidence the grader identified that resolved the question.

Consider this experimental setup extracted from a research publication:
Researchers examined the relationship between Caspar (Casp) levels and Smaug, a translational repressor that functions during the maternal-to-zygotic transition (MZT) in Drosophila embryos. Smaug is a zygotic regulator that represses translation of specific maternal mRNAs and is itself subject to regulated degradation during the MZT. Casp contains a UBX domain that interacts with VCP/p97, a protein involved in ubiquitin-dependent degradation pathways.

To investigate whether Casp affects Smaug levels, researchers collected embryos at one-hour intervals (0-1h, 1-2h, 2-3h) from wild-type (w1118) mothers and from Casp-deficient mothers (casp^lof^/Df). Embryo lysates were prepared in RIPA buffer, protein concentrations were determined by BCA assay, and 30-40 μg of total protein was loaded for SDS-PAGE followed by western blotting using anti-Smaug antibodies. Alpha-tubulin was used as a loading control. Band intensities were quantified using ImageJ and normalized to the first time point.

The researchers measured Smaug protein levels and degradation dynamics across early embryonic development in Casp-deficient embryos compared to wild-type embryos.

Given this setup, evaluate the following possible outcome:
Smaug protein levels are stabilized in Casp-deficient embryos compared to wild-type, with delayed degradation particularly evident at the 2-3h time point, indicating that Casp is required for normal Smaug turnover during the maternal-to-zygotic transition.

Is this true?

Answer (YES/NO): YES